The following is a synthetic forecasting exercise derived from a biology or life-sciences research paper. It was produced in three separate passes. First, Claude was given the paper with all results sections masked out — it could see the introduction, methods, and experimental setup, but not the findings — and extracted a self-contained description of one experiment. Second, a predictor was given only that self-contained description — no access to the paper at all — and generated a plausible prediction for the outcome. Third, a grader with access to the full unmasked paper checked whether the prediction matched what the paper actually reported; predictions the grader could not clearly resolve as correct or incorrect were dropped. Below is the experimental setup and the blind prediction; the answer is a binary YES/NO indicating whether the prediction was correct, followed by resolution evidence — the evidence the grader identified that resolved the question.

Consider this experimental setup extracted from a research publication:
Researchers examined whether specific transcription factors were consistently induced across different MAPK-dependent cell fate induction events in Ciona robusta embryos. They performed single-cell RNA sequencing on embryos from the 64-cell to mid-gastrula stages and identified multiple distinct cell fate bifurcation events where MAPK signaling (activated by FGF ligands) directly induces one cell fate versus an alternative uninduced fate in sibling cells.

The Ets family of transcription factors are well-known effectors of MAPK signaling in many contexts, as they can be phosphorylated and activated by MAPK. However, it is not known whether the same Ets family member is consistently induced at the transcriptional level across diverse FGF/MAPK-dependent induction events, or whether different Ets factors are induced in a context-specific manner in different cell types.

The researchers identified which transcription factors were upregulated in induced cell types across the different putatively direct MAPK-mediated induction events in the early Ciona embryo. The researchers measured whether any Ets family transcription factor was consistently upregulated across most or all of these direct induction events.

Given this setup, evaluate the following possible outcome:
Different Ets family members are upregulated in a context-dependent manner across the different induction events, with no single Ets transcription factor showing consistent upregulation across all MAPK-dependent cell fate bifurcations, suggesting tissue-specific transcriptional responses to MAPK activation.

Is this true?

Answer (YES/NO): NO